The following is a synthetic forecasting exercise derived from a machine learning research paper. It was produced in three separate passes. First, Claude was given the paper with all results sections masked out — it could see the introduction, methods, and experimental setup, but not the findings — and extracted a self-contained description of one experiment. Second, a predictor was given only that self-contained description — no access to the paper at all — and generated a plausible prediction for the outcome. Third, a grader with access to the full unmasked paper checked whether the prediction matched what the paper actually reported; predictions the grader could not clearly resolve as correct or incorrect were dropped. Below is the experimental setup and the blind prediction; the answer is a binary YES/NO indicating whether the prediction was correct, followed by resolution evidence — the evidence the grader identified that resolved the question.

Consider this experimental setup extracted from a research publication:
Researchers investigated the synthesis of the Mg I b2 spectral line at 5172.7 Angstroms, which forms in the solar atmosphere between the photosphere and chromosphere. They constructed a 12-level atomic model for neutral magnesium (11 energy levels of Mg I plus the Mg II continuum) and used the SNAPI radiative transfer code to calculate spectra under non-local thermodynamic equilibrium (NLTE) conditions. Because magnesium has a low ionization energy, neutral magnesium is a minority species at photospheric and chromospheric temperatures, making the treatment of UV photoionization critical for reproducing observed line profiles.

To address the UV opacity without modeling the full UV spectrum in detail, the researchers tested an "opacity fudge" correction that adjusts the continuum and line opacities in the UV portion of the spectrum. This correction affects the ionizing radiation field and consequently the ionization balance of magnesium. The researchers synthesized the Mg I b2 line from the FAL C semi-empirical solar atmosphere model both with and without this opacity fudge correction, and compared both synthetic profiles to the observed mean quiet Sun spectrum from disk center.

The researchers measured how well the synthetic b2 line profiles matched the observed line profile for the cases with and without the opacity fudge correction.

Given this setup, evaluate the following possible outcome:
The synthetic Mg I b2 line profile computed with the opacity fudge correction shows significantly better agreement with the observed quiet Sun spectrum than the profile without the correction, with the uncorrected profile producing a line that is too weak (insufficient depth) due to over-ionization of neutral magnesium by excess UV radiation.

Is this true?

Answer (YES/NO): YES